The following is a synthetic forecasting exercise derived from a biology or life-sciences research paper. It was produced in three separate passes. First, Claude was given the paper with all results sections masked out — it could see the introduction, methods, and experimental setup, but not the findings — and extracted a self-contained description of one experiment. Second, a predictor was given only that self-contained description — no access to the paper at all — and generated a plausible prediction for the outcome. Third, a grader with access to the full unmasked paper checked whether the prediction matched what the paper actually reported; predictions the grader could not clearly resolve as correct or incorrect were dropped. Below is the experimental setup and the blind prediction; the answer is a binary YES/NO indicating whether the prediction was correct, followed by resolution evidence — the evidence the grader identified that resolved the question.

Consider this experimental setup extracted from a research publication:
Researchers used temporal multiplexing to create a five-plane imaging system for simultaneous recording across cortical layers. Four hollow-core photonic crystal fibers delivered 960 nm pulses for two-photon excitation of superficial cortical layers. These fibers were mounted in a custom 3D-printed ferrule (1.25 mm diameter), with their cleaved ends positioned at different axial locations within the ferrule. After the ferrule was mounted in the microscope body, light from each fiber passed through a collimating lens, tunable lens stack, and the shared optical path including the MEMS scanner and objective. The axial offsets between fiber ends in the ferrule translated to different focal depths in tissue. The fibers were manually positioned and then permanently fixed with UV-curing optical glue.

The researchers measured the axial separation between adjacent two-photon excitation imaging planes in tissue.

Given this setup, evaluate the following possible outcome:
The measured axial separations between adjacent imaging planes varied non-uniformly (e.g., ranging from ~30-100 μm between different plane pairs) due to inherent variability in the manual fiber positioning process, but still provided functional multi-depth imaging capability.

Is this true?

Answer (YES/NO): NO